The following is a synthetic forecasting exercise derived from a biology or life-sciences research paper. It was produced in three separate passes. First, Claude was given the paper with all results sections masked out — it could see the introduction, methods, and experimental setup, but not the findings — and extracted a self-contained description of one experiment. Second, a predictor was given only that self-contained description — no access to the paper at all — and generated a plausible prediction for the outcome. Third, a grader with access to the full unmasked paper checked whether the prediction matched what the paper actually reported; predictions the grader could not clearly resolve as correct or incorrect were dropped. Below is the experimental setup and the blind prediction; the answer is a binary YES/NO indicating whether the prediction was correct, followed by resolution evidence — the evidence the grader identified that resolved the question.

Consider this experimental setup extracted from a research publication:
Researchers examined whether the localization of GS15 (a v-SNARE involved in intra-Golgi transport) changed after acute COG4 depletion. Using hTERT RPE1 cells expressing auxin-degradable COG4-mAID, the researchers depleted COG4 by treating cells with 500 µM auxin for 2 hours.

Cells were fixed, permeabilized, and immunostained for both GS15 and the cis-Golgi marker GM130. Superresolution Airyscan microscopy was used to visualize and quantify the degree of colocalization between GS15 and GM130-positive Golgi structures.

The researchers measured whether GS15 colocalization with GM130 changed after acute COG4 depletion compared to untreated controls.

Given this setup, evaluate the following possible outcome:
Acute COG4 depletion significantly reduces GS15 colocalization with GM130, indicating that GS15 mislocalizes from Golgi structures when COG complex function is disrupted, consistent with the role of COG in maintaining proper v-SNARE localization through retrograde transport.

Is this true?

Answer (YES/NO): YES